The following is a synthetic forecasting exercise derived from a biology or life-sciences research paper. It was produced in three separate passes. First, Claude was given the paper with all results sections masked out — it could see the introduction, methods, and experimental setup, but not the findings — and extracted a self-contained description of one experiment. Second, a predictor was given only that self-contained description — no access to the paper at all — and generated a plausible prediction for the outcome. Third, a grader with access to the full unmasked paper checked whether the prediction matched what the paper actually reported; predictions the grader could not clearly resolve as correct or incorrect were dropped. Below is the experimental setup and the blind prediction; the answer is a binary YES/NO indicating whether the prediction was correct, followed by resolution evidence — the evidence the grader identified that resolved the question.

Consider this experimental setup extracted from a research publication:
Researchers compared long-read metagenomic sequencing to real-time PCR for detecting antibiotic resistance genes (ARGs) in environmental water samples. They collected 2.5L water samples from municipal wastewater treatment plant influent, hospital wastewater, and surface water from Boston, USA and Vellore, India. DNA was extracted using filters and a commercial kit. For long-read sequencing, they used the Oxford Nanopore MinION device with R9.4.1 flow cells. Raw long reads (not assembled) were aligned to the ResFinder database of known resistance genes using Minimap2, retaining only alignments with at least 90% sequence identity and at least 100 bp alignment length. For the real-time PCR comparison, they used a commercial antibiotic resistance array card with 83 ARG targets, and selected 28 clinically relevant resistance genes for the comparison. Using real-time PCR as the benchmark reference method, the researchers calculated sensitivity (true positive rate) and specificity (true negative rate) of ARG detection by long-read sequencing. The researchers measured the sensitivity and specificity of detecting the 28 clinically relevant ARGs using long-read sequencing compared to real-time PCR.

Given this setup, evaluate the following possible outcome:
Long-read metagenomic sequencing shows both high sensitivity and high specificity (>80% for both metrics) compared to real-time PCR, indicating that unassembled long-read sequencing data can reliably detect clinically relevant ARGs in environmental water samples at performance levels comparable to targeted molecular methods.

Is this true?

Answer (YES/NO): NO